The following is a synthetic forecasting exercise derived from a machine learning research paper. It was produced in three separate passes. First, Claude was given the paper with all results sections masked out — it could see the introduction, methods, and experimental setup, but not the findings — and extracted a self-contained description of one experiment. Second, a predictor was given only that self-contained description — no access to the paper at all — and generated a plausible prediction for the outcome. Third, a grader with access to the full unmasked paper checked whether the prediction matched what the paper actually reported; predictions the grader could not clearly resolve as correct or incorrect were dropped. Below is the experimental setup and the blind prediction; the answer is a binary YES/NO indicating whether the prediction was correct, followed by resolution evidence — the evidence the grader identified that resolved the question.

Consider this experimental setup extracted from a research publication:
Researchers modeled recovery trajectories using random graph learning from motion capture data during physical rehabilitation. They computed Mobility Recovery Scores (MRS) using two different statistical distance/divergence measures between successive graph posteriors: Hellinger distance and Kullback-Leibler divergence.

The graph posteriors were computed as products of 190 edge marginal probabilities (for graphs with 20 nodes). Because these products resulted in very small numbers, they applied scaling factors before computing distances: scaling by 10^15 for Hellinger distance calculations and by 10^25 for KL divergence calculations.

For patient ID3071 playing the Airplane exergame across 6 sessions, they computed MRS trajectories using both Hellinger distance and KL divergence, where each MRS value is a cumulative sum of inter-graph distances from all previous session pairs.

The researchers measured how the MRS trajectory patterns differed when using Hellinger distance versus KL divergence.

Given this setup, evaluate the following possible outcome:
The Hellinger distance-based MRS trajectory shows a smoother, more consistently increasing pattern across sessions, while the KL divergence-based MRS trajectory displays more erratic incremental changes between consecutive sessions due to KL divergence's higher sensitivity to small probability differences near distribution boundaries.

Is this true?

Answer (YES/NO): NO